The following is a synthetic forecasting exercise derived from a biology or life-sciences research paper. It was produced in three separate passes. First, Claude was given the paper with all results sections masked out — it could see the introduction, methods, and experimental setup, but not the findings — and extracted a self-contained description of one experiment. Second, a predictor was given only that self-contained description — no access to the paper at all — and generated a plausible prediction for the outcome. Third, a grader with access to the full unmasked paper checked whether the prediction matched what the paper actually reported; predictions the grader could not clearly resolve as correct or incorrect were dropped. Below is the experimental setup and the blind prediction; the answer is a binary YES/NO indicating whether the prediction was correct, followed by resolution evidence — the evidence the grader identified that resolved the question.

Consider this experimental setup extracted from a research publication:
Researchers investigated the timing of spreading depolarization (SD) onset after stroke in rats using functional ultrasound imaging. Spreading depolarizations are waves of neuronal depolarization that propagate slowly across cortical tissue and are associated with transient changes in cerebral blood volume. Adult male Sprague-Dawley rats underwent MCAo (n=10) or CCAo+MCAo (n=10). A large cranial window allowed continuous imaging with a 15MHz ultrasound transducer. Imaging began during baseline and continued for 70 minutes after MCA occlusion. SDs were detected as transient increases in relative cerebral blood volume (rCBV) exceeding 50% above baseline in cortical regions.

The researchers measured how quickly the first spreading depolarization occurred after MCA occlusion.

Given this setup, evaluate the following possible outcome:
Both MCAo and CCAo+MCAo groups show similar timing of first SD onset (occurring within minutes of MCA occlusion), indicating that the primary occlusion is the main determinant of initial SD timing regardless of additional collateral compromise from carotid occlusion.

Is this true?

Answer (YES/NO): YES